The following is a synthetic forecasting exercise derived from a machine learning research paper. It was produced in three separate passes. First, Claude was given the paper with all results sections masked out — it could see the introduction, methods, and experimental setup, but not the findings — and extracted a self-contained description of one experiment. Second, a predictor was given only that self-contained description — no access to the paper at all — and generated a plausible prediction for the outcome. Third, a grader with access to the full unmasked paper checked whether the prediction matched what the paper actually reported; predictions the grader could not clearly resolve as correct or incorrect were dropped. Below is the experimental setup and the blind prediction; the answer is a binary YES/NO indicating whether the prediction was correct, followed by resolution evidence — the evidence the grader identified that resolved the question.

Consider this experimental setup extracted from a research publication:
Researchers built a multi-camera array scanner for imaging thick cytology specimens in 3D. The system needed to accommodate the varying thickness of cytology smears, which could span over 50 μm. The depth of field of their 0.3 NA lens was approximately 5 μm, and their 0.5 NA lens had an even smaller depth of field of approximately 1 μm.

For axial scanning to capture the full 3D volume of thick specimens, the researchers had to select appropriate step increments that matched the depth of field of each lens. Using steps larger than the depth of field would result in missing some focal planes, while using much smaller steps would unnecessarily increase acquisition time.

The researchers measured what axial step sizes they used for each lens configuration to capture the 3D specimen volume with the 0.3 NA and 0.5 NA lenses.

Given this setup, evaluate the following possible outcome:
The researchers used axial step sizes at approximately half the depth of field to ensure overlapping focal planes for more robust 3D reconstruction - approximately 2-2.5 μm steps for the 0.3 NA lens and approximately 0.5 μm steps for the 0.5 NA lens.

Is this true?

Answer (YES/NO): NO